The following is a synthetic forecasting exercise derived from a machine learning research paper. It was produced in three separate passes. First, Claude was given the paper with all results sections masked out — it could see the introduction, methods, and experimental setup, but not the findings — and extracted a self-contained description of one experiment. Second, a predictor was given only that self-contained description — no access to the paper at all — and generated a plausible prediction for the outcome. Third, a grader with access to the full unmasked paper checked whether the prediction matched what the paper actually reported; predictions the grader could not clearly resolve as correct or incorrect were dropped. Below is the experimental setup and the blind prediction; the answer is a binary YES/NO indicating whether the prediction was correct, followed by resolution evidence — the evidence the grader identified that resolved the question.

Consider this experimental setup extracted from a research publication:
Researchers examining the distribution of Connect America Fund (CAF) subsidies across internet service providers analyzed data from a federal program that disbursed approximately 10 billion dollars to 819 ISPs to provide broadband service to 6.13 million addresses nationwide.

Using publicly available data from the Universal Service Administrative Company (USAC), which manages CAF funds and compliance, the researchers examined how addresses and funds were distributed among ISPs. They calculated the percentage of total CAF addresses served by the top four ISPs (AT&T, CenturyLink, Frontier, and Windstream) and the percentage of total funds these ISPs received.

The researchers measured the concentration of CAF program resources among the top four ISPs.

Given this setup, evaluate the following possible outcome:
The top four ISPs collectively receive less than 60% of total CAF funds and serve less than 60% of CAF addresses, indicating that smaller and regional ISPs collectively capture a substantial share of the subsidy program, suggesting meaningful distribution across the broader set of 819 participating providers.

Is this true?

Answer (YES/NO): NO